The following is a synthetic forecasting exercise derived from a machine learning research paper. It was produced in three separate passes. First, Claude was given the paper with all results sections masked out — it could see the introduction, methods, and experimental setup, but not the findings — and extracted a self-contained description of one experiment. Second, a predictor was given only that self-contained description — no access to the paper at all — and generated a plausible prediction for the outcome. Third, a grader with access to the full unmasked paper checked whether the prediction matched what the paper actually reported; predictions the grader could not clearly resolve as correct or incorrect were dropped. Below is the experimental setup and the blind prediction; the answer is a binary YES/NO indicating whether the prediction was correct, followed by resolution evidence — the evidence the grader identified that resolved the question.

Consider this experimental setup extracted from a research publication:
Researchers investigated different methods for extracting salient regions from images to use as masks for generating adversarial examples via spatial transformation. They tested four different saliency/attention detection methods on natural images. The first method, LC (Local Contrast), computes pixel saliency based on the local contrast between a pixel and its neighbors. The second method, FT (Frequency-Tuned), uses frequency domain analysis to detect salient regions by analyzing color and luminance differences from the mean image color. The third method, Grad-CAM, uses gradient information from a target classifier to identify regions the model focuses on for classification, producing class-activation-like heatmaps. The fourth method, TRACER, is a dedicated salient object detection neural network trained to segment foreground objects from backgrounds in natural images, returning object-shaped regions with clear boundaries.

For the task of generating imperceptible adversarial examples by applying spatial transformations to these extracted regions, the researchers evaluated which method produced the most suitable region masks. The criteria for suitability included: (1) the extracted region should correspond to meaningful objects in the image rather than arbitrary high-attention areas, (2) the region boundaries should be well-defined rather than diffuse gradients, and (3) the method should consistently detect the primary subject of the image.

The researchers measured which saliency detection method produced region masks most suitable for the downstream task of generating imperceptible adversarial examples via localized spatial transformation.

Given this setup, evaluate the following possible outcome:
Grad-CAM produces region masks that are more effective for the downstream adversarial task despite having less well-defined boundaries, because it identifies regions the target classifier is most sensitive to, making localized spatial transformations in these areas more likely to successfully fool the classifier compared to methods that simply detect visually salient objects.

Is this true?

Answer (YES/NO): NO